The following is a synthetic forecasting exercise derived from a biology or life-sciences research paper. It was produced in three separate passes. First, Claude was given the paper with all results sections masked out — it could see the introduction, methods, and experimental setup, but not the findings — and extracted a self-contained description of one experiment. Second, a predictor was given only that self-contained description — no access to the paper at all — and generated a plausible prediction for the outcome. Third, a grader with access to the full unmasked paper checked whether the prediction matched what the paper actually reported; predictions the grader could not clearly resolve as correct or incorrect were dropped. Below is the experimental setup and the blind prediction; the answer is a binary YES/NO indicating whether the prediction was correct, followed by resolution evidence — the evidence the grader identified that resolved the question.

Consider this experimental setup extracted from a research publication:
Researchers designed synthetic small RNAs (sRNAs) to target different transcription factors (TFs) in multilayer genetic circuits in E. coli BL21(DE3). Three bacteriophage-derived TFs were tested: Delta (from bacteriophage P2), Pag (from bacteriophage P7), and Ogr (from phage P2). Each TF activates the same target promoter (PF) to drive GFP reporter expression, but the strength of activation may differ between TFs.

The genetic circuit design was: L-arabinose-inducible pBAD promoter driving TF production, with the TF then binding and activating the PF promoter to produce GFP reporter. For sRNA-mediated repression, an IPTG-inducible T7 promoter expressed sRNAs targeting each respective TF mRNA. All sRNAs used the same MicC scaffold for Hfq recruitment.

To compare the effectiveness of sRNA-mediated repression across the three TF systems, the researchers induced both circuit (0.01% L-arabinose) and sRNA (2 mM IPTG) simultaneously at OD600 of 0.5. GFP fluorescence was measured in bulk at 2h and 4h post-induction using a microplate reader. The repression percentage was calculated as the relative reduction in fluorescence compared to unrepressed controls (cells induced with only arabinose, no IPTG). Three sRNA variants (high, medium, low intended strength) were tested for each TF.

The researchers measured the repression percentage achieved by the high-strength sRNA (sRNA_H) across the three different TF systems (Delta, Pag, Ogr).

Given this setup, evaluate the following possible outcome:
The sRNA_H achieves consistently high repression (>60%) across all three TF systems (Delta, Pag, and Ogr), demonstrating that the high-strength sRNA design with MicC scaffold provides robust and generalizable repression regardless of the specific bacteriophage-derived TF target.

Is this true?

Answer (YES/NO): YES